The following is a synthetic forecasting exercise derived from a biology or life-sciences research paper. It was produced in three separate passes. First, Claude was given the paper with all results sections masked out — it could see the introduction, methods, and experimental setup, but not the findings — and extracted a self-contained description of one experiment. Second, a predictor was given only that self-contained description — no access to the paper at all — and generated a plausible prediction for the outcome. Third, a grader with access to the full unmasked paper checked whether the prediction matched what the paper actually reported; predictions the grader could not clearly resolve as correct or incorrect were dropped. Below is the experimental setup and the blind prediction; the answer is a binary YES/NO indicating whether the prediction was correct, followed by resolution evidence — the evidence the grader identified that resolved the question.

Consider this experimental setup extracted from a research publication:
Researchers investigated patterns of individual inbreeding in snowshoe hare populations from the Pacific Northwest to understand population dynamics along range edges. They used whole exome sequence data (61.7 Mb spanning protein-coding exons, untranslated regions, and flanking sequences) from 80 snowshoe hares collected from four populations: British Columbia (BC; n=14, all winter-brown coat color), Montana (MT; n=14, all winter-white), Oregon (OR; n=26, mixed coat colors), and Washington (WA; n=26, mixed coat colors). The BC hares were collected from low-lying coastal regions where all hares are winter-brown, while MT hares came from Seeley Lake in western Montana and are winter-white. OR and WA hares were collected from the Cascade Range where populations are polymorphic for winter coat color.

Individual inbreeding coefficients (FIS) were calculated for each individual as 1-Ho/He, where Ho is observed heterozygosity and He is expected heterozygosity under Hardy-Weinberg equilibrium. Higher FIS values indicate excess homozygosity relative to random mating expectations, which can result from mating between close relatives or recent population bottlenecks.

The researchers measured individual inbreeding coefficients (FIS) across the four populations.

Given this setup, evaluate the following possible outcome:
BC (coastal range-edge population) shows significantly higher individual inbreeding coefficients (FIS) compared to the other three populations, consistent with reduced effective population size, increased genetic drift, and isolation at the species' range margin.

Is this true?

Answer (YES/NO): YES